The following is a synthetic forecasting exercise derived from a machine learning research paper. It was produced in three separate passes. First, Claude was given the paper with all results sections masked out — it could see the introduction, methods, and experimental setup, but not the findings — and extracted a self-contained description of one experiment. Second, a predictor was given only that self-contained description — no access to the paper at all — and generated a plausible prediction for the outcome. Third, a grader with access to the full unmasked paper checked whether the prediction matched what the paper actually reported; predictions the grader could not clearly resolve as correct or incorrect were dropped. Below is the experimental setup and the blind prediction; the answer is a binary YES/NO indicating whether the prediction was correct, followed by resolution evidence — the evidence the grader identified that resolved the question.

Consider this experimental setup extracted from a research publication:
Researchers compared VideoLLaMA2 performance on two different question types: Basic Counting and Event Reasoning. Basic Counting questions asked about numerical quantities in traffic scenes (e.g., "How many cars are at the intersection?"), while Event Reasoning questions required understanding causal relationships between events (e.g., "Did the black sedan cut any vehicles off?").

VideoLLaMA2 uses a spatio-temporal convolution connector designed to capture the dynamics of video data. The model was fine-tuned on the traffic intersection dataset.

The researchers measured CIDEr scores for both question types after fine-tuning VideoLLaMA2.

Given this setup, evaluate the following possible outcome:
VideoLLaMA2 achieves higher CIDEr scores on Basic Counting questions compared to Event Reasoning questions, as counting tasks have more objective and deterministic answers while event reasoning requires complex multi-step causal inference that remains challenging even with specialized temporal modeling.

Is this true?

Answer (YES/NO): NO